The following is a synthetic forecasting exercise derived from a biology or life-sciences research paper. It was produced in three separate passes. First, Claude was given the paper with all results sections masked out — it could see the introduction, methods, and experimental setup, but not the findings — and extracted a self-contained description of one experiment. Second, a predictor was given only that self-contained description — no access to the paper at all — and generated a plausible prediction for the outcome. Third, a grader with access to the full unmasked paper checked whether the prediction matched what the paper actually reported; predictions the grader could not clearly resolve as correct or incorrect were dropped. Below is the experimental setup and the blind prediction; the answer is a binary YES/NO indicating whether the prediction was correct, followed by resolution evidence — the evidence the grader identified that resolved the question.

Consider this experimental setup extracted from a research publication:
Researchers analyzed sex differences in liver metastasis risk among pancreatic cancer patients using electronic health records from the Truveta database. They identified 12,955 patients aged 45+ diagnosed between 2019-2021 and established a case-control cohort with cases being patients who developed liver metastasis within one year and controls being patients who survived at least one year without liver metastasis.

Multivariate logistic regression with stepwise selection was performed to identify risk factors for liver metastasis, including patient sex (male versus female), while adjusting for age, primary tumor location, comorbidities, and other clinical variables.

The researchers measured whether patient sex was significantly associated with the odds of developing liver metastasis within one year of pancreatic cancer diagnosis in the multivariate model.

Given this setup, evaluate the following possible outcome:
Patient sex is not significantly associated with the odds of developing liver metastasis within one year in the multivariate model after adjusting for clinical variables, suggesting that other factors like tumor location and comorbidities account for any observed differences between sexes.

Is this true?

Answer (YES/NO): NO